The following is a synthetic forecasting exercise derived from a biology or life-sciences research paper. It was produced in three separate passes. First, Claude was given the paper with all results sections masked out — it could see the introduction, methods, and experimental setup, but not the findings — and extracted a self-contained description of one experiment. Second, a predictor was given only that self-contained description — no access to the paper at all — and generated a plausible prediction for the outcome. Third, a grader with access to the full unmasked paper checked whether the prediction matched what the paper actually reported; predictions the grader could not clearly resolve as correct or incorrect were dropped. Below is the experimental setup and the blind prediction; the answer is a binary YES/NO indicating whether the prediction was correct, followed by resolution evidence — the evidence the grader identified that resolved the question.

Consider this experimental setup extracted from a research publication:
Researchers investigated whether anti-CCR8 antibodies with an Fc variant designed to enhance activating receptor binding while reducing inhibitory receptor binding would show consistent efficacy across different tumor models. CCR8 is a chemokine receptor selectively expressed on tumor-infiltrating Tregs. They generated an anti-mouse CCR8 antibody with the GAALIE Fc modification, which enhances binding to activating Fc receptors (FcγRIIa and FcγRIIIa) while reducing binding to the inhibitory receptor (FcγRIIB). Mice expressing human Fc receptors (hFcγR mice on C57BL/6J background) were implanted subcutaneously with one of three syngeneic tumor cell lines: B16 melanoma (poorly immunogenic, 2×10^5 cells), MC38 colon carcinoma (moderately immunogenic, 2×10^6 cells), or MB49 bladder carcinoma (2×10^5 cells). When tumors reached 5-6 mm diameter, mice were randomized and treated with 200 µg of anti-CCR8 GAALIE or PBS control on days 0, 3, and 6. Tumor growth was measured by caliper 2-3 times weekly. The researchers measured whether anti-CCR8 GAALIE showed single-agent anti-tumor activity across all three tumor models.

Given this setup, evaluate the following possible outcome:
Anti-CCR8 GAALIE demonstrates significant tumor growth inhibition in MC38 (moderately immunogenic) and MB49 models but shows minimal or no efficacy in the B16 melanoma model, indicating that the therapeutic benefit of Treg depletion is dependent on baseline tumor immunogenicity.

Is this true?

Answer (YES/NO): NO